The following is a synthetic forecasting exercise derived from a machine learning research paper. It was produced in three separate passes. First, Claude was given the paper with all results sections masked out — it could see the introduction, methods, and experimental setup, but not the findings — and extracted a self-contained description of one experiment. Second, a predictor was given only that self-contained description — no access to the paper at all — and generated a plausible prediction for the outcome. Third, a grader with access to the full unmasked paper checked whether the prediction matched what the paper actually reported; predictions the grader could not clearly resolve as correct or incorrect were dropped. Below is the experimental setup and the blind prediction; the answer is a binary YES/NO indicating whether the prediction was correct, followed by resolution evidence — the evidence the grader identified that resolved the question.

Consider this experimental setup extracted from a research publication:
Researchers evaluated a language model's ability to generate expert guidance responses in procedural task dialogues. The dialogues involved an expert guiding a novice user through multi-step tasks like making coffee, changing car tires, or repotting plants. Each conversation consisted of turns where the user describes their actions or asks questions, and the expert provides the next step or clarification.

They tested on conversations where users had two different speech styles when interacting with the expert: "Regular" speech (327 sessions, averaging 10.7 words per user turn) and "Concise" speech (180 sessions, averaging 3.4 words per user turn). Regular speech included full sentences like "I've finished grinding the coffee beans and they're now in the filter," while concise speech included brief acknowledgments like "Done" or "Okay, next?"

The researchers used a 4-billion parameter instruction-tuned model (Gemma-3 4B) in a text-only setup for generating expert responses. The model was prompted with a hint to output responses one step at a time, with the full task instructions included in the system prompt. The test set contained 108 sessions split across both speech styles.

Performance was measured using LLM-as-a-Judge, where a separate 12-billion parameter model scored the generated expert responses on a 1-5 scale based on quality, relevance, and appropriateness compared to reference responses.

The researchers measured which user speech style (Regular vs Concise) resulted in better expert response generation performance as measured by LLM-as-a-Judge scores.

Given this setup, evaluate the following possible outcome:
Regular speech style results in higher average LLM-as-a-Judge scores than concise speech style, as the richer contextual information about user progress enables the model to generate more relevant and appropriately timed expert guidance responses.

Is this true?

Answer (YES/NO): YES